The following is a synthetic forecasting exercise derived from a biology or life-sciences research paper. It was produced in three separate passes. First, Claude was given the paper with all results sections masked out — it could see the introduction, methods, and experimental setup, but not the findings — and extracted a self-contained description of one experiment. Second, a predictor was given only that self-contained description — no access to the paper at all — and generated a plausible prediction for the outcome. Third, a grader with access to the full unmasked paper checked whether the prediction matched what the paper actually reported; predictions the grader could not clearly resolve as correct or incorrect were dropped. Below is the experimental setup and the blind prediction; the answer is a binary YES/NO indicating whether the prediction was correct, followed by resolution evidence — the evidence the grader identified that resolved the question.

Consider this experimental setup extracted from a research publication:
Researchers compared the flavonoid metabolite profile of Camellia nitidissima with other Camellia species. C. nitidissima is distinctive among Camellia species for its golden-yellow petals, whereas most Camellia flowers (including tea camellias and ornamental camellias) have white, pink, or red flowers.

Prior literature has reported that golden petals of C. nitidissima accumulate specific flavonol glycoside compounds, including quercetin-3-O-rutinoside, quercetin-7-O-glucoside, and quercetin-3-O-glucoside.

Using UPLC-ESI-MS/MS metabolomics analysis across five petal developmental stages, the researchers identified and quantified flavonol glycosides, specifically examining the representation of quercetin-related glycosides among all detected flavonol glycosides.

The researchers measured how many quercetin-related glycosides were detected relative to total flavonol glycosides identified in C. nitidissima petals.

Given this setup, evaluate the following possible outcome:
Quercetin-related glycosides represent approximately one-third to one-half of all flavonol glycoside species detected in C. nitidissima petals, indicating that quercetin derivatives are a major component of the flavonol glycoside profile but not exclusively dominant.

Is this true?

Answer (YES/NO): YES